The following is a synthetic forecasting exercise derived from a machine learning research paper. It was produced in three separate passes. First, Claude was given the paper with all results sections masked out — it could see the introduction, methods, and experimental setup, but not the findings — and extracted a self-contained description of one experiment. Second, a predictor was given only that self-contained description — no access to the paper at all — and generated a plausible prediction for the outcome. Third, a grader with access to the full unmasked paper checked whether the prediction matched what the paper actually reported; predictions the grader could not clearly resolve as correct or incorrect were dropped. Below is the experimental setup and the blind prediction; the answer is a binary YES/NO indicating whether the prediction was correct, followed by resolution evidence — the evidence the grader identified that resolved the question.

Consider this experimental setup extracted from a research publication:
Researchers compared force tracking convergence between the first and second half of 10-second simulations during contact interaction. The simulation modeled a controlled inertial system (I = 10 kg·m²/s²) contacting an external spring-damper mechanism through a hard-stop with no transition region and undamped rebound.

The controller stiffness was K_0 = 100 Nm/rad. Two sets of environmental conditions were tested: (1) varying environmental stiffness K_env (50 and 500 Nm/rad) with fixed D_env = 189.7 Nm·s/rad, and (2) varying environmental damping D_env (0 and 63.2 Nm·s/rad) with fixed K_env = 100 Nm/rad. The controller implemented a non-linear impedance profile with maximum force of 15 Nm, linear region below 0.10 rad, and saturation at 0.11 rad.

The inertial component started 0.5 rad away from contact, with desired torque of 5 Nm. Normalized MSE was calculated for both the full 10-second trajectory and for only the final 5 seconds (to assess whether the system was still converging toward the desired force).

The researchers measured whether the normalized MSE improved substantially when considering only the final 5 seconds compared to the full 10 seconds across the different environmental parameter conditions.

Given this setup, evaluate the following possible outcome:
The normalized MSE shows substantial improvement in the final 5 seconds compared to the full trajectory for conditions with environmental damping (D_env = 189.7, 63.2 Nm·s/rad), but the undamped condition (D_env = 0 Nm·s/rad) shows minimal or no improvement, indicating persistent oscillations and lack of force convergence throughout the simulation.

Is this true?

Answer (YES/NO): NO